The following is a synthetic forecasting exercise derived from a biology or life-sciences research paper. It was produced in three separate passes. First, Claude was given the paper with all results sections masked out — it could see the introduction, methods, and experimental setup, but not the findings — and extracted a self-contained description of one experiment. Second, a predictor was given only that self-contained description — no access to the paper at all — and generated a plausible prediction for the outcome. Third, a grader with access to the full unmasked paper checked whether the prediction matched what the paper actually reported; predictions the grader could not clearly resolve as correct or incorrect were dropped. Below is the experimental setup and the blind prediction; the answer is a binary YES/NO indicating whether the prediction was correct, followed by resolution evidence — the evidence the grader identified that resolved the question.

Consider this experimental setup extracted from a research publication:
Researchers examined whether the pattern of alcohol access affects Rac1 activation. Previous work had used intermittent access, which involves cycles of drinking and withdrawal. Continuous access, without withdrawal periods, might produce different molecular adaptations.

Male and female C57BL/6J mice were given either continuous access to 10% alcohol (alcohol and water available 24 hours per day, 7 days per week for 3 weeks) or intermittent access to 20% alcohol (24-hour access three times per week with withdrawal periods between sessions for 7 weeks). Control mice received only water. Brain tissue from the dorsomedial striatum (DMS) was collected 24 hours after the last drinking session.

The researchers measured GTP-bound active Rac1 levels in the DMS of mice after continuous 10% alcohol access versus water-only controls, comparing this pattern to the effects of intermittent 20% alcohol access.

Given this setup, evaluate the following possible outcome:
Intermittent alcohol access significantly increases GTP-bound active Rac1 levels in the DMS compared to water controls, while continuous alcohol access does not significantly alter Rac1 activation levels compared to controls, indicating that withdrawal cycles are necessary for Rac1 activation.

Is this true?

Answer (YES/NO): NO